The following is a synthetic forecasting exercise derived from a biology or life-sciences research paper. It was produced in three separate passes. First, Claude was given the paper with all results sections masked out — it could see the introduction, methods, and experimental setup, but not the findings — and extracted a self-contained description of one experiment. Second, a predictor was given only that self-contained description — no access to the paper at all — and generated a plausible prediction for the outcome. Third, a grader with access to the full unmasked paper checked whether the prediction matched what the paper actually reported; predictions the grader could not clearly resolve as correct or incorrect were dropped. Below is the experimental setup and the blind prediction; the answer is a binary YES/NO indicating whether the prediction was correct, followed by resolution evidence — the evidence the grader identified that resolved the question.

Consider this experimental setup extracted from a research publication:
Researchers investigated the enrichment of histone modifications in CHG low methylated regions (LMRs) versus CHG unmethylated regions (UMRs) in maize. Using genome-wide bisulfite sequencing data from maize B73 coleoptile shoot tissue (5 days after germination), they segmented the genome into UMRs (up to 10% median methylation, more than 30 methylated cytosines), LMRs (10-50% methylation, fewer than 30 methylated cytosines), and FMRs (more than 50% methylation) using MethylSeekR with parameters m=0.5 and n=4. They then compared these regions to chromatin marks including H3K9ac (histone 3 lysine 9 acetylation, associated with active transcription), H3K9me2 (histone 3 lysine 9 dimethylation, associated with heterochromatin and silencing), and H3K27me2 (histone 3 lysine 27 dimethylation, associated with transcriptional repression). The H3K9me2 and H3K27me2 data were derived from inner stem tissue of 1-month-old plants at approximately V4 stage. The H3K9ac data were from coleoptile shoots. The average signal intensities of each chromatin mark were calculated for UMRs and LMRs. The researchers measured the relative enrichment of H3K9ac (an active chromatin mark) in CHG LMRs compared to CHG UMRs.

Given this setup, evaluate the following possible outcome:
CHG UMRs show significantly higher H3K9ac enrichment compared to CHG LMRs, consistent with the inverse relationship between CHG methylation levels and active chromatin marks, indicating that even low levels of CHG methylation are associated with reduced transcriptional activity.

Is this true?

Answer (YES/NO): YES